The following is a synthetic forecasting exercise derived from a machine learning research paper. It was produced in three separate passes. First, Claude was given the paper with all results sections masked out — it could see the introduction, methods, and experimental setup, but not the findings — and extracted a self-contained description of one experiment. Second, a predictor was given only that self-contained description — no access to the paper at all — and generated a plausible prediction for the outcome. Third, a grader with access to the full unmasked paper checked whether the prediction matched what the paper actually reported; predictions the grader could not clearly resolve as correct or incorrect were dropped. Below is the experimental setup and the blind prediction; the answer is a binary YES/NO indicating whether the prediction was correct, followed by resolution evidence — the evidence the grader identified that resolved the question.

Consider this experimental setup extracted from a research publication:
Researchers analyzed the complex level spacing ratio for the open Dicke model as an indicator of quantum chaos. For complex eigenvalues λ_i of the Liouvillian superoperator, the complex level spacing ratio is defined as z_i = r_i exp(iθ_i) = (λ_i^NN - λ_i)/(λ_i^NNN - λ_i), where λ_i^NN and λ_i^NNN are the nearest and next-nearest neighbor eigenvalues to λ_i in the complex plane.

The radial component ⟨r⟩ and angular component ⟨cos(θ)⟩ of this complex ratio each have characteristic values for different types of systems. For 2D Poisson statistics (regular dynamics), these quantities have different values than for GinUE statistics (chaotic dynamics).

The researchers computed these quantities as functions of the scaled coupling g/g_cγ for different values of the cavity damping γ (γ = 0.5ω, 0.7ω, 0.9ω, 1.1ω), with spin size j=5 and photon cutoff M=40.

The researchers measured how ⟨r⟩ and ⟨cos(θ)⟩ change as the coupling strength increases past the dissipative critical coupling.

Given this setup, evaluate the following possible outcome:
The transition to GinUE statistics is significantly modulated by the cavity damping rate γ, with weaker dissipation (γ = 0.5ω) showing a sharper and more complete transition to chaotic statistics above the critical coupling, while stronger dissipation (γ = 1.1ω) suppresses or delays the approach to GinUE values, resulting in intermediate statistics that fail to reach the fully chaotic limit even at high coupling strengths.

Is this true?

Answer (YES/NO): NO